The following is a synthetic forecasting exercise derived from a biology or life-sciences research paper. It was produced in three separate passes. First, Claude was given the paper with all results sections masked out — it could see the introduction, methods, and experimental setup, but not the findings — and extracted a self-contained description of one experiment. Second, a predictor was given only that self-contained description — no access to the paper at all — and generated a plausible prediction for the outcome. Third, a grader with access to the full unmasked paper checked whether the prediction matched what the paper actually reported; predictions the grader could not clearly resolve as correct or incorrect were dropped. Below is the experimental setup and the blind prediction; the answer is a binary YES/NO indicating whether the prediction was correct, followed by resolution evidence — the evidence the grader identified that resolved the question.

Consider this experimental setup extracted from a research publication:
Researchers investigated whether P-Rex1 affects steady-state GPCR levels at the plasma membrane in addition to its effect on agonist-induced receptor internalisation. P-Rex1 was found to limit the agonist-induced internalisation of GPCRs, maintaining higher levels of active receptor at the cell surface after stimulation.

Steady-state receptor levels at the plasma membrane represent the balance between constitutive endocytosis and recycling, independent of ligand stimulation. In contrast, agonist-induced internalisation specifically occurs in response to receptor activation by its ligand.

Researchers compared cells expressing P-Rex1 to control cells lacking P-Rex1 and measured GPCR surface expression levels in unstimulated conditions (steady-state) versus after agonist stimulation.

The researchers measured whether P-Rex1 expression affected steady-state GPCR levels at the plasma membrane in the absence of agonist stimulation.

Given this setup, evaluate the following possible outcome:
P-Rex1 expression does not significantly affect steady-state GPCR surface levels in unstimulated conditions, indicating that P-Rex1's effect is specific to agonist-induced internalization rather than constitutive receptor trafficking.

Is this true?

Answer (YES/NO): YES